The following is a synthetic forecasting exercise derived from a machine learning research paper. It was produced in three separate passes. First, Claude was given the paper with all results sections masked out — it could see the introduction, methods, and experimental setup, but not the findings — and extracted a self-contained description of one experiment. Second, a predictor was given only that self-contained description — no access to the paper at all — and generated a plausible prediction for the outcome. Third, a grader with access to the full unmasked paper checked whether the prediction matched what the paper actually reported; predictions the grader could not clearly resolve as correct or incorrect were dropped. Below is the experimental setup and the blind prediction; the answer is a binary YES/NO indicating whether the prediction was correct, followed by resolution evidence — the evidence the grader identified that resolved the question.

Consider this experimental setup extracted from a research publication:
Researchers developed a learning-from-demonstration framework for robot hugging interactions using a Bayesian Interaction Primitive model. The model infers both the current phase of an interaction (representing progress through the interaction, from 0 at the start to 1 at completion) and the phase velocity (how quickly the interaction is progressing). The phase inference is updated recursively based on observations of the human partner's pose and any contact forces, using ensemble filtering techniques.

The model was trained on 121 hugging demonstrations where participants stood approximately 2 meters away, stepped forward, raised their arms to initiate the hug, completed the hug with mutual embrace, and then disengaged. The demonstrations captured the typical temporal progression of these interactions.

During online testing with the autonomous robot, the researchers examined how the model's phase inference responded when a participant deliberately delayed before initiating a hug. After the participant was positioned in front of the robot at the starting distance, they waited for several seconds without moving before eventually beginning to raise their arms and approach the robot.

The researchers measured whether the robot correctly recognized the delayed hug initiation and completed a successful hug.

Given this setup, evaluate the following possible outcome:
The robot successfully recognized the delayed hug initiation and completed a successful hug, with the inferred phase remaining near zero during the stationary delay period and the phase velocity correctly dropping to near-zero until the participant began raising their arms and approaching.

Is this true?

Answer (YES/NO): YES